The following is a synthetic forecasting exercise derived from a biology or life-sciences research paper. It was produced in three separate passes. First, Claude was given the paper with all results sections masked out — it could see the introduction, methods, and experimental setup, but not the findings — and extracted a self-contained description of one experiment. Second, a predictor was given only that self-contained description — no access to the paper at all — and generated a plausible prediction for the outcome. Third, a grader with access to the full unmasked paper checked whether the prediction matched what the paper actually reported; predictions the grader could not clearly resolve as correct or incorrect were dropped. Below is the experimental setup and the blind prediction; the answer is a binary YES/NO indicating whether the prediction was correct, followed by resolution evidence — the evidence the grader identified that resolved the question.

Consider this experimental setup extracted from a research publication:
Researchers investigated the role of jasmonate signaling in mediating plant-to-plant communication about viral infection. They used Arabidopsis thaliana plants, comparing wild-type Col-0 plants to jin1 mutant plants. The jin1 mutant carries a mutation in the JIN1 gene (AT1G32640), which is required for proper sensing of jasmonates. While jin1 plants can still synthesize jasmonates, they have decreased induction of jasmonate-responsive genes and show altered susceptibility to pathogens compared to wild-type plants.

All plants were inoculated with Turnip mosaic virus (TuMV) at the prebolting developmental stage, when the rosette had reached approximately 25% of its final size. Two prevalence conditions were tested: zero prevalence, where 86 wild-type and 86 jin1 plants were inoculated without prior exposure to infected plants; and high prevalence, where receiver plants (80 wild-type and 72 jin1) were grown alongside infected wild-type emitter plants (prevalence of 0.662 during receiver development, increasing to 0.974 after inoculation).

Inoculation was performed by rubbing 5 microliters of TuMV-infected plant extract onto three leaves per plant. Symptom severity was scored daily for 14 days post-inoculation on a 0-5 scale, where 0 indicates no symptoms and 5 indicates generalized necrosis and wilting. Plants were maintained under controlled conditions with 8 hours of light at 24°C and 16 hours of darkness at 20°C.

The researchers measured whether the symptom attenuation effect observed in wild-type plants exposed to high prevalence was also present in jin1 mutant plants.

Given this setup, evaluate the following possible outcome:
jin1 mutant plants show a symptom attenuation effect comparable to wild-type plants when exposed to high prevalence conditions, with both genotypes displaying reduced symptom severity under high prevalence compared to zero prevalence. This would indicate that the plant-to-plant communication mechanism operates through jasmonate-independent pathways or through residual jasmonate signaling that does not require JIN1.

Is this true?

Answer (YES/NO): NO